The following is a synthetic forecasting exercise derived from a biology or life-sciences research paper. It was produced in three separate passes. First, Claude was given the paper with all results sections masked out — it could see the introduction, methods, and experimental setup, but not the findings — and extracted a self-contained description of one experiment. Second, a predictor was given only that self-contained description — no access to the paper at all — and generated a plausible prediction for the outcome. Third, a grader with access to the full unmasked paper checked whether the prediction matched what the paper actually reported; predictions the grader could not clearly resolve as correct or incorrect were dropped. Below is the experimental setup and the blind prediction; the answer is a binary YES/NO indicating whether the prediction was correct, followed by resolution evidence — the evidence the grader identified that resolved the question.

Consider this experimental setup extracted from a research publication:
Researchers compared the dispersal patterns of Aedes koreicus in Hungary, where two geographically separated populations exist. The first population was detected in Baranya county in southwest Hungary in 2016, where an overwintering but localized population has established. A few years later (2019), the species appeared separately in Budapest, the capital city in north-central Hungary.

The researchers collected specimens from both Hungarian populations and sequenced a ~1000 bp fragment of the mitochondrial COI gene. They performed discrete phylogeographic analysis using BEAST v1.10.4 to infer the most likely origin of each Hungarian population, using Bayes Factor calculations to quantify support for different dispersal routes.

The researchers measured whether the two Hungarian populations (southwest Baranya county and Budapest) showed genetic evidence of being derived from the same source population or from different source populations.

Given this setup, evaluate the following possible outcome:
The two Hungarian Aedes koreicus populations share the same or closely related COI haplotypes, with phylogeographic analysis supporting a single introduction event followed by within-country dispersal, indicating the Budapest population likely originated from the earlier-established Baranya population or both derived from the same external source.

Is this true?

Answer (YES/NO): NO